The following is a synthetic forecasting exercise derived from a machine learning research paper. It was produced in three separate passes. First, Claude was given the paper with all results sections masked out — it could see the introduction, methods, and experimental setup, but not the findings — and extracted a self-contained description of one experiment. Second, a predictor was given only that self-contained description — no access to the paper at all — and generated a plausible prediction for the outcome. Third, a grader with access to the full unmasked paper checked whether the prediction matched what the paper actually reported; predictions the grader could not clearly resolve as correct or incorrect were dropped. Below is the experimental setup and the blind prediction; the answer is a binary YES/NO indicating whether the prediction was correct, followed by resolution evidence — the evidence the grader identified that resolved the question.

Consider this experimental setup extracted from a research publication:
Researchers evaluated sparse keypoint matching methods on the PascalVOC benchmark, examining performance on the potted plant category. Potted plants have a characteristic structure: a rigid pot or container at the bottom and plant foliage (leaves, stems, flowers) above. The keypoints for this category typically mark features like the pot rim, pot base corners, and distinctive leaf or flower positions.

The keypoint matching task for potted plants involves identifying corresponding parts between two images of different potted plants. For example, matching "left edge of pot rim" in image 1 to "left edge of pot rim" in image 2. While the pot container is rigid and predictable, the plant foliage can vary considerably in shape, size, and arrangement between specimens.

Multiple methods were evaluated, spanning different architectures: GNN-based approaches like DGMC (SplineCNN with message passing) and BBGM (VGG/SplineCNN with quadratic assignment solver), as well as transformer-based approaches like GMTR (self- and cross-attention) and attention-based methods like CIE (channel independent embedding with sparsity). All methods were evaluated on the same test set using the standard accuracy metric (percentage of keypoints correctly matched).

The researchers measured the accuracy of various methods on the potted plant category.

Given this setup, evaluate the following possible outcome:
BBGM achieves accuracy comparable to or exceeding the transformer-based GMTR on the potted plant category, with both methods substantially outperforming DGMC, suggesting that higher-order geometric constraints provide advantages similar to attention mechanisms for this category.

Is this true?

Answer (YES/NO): NO